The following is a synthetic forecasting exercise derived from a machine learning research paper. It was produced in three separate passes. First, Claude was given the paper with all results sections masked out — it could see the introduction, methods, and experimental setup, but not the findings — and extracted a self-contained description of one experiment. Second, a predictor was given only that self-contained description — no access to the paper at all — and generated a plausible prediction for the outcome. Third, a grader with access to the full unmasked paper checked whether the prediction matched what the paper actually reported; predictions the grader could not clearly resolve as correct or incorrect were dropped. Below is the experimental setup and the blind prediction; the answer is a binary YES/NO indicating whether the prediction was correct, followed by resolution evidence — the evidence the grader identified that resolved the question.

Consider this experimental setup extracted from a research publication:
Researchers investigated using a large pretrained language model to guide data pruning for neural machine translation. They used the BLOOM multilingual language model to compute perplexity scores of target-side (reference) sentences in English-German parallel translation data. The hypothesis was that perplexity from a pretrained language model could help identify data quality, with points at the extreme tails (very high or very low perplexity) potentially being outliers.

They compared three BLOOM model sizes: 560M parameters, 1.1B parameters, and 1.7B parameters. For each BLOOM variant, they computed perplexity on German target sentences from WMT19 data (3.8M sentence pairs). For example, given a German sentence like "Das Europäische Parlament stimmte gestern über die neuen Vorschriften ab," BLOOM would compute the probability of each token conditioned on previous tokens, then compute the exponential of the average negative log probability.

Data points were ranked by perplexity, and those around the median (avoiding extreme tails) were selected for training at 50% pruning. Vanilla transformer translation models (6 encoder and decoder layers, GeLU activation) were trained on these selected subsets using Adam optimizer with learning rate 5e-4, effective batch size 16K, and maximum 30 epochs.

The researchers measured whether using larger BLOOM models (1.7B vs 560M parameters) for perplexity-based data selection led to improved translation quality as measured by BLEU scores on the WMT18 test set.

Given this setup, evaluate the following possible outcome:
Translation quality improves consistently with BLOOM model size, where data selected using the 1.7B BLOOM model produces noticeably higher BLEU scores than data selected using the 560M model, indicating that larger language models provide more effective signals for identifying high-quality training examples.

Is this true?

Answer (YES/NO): NO